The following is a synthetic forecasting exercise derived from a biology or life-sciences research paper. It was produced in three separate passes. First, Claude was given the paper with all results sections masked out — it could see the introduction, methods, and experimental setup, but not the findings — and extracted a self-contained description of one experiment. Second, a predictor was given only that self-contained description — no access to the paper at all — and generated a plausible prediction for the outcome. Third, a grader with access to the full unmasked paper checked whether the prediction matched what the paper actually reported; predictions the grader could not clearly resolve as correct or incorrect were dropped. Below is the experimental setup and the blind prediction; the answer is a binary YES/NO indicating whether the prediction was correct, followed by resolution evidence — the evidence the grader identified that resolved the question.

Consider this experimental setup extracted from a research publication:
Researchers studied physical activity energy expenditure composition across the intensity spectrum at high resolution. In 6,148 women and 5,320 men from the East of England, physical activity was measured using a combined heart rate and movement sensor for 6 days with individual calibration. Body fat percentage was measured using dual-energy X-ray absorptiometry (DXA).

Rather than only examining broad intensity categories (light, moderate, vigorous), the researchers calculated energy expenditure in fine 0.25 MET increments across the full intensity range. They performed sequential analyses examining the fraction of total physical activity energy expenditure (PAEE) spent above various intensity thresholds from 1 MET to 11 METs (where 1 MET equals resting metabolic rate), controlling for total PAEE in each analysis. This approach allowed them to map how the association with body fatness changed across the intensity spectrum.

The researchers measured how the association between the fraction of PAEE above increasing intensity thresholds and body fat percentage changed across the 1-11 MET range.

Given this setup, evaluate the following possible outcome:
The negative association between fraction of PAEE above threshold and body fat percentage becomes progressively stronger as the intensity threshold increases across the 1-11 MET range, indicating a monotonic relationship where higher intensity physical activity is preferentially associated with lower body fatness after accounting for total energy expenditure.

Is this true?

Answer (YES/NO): YES